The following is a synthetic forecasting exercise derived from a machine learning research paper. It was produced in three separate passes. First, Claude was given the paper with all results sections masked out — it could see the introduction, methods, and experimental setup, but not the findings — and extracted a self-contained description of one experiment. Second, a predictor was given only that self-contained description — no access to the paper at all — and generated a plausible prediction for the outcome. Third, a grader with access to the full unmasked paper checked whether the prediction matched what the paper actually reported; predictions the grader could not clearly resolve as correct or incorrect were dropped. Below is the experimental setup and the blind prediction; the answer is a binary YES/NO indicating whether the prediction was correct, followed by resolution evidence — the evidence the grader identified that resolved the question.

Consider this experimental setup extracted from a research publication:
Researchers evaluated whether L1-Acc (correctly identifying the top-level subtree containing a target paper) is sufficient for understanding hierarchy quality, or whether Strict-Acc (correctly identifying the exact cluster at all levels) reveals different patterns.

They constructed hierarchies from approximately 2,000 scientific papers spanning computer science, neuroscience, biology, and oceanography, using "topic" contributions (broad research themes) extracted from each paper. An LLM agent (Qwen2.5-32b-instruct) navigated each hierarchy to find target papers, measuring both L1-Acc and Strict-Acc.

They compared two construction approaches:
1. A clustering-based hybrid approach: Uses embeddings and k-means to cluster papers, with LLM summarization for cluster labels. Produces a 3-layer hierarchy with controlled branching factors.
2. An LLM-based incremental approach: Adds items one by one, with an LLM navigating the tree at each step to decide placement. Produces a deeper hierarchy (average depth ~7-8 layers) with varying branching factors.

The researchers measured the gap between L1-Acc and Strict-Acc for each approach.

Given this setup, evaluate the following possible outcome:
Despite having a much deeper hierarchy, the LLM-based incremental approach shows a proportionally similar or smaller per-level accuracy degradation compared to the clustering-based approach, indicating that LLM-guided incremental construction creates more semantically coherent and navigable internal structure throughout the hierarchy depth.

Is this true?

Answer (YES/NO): YES